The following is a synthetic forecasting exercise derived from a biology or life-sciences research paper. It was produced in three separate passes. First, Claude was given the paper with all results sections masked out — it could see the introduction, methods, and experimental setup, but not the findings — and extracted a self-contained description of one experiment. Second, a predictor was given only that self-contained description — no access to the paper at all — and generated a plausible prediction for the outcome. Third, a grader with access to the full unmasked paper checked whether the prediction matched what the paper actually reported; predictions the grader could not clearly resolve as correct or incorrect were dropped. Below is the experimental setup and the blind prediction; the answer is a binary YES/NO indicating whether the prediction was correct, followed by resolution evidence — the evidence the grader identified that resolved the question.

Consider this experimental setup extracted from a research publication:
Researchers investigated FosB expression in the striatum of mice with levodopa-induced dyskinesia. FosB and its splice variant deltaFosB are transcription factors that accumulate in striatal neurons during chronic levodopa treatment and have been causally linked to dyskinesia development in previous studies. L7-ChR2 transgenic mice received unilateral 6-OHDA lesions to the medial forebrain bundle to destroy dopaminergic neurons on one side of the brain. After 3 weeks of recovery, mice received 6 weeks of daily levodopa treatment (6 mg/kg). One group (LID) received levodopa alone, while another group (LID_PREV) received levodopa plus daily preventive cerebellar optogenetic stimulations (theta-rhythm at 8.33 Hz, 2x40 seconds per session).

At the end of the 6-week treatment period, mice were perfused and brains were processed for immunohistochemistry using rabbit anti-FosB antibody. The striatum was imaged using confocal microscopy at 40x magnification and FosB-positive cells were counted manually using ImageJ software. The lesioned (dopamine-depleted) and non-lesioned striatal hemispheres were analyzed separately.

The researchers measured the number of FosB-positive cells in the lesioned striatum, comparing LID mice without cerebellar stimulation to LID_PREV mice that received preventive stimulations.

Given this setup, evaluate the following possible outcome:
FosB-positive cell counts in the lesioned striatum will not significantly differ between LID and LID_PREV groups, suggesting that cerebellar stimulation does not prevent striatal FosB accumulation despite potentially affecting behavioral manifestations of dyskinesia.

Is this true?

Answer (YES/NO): NO